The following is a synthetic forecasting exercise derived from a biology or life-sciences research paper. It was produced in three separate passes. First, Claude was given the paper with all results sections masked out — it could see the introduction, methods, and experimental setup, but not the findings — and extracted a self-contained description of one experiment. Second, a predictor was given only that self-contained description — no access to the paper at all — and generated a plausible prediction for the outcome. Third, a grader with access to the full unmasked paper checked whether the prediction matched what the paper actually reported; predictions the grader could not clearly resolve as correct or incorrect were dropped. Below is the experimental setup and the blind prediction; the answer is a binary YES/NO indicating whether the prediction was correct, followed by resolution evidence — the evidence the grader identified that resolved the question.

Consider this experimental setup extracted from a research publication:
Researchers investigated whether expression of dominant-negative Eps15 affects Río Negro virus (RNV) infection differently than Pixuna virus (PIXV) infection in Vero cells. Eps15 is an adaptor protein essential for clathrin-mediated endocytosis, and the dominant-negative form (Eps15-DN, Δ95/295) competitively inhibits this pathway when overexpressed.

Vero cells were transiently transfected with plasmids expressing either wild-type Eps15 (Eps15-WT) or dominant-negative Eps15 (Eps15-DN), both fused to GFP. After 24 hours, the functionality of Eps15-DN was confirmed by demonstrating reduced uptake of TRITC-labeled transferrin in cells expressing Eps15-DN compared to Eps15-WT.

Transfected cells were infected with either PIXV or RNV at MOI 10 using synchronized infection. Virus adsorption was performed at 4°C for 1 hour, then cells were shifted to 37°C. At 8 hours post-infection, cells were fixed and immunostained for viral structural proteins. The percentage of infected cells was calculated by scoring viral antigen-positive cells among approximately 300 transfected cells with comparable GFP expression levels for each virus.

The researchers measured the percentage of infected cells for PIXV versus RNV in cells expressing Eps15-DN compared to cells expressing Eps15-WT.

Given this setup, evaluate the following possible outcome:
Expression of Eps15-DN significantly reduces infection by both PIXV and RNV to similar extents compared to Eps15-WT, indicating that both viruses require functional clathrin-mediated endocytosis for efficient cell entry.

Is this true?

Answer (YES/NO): YES